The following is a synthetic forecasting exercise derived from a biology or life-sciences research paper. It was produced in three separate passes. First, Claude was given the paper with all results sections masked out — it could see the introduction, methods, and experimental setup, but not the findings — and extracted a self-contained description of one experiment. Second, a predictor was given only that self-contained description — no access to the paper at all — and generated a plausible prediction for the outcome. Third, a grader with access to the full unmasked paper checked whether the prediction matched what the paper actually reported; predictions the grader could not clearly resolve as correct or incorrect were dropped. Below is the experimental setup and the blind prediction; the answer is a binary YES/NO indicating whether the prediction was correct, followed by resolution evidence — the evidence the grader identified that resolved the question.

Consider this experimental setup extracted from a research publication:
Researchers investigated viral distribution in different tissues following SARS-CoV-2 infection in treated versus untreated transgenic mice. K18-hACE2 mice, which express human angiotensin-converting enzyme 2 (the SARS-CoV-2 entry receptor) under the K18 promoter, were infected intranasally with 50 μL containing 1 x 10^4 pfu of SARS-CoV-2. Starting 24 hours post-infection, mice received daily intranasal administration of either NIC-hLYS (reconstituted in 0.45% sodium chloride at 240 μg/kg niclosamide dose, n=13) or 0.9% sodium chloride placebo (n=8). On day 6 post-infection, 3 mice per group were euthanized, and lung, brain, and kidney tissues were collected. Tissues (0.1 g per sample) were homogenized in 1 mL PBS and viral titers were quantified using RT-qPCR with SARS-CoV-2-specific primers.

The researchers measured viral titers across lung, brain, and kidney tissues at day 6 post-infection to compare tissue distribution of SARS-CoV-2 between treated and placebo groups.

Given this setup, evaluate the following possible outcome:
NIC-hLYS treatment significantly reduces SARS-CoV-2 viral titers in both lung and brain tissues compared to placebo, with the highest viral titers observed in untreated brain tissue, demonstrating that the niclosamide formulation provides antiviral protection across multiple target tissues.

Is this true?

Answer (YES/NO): NO